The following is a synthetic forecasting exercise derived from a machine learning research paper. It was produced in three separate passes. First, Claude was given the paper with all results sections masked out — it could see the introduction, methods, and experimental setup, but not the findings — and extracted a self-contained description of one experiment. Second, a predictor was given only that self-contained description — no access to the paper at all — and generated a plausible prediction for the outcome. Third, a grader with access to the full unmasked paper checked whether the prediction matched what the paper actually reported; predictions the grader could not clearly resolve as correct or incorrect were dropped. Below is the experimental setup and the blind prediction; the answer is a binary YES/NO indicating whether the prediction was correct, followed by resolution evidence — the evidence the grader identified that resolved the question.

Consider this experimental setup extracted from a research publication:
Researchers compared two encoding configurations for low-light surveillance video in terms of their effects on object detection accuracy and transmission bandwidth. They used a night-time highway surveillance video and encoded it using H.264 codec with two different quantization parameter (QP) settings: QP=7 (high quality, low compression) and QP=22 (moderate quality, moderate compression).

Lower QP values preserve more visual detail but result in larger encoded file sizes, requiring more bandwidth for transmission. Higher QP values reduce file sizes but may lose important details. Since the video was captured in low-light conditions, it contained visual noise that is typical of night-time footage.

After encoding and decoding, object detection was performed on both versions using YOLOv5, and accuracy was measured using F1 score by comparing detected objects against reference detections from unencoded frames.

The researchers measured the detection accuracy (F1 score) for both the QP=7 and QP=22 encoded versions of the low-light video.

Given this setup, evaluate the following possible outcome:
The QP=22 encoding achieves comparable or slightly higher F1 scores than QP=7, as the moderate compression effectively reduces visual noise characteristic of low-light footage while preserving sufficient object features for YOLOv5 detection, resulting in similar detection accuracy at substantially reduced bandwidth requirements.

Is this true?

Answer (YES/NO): YES